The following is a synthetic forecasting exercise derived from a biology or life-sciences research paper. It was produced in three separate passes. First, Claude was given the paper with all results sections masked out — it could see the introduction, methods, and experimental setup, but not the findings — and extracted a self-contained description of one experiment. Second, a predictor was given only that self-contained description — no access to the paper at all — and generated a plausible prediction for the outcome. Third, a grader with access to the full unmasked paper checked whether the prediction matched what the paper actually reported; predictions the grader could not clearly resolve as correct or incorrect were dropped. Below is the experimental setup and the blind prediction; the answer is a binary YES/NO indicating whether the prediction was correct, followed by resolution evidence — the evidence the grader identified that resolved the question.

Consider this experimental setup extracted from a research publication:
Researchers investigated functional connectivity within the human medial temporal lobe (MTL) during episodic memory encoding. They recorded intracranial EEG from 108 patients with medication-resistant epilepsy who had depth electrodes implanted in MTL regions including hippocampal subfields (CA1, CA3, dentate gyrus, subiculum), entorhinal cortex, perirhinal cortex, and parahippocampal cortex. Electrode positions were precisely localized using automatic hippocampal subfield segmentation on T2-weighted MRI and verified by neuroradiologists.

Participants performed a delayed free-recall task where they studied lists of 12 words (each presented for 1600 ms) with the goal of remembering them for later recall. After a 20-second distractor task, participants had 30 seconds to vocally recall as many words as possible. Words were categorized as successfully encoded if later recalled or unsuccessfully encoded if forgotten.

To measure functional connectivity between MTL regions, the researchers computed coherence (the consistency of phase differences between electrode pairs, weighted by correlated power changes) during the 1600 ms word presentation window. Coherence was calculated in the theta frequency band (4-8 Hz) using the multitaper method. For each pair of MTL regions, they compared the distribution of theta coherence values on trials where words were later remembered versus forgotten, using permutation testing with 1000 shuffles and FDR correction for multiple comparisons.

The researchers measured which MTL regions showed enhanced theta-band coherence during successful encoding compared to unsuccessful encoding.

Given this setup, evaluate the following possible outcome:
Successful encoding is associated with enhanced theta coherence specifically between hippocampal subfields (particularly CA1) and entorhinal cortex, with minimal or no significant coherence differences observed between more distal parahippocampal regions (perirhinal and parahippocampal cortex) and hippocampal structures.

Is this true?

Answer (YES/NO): NO